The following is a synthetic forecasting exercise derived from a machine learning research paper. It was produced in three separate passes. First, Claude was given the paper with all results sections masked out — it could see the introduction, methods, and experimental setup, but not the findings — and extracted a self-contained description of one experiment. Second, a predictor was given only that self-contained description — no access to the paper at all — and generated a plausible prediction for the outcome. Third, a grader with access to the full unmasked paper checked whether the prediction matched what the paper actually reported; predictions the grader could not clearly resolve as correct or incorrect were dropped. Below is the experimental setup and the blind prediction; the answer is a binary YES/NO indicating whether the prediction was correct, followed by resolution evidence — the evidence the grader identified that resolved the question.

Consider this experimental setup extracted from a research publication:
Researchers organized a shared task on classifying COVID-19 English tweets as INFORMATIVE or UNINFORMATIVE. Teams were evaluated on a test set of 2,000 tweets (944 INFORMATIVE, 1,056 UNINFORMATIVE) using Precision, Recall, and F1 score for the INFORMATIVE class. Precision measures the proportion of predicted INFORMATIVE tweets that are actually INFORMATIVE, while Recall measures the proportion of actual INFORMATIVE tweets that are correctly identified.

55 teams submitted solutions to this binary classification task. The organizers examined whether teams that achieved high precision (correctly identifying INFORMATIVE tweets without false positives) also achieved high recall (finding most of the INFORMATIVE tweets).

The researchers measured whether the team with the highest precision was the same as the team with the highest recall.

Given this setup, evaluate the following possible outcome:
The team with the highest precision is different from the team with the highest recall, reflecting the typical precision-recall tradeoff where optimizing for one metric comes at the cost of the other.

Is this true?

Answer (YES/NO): YES